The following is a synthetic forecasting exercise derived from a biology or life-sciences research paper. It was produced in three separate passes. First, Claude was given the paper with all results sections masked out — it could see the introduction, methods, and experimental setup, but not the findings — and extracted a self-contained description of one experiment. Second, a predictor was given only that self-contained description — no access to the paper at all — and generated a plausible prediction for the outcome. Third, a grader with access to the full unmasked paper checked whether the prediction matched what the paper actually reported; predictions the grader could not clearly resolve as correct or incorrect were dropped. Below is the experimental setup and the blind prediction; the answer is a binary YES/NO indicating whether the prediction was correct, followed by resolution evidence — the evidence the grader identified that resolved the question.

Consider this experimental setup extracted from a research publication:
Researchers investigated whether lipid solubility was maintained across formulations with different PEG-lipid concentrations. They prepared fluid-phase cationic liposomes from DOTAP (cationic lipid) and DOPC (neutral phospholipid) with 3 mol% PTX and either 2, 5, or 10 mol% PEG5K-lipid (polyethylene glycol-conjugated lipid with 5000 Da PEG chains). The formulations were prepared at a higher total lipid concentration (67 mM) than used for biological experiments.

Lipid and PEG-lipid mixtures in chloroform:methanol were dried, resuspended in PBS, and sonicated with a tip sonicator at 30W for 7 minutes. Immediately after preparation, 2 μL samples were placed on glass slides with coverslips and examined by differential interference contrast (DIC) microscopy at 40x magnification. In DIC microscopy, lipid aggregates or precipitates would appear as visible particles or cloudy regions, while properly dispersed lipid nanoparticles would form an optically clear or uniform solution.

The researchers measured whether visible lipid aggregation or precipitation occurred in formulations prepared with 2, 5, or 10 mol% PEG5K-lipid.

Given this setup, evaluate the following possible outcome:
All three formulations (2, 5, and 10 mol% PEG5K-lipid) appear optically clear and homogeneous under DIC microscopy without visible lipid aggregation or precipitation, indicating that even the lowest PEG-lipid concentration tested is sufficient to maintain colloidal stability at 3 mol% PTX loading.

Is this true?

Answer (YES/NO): NO